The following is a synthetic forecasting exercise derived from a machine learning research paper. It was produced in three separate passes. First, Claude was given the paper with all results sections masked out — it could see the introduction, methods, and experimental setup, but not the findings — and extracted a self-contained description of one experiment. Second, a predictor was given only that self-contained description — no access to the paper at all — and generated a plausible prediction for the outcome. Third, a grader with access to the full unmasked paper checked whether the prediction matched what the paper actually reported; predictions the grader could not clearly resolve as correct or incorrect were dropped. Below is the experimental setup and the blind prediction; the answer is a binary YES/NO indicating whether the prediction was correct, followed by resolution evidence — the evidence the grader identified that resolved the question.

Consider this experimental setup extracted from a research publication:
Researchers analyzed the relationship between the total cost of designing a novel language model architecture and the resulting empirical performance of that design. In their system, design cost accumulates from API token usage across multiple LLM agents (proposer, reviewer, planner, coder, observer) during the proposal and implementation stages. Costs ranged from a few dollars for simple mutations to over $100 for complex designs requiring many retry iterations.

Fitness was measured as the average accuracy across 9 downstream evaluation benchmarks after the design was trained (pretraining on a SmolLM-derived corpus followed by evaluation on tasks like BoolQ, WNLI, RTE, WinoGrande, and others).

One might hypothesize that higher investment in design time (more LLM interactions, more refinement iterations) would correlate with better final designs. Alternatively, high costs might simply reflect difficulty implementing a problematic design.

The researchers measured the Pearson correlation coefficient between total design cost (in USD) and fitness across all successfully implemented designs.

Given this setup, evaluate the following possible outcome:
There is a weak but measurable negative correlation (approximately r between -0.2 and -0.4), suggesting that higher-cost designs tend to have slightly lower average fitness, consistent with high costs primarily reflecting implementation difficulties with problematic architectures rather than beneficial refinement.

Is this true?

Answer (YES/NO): NO